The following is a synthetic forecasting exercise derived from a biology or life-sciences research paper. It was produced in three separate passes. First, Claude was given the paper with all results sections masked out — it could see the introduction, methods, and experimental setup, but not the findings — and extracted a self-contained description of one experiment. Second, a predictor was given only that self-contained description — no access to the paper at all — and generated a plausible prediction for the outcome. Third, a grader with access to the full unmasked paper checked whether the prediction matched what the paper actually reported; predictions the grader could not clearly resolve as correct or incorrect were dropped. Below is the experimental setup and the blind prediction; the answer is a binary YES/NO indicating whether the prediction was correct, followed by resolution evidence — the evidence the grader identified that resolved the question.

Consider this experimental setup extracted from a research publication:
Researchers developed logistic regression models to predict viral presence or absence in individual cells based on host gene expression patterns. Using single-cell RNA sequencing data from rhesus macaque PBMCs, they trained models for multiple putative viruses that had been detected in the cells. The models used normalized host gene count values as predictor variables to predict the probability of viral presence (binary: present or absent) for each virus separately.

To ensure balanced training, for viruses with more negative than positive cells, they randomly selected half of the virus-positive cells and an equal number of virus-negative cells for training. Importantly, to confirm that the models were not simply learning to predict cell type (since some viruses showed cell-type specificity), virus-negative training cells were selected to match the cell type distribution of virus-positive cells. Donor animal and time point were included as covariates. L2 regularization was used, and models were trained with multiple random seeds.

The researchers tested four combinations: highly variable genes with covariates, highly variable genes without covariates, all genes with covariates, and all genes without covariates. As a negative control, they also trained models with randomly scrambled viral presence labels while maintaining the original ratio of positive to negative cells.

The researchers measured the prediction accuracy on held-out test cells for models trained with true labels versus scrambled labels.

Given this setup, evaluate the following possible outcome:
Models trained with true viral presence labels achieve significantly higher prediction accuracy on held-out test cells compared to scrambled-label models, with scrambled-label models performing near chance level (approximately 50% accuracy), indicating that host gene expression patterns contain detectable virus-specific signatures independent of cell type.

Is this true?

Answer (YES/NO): YES